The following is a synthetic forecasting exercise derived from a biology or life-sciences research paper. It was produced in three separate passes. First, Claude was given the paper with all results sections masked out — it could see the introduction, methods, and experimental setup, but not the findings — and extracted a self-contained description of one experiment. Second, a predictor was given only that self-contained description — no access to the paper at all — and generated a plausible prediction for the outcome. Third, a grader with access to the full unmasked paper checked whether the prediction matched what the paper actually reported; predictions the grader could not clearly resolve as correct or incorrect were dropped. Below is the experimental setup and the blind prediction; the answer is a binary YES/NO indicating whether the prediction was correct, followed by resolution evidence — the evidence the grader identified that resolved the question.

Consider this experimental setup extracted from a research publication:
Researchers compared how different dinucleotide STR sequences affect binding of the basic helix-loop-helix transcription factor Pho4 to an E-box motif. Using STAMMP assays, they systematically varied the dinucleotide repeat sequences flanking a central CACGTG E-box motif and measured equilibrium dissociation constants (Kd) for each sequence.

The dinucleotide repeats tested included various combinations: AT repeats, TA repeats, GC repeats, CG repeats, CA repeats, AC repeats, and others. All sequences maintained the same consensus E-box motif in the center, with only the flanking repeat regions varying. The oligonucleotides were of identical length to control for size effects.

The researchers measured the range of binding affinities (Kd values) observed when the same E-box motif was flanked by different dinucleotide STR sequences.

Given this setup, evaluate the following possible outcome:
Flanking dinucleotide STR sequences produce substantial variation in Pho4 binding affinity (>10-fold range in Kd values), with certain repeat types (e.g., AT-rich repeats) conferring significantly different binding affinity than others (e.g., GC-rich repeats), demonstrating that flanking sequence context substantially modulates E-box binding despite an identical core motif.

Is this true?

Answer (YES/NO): YES